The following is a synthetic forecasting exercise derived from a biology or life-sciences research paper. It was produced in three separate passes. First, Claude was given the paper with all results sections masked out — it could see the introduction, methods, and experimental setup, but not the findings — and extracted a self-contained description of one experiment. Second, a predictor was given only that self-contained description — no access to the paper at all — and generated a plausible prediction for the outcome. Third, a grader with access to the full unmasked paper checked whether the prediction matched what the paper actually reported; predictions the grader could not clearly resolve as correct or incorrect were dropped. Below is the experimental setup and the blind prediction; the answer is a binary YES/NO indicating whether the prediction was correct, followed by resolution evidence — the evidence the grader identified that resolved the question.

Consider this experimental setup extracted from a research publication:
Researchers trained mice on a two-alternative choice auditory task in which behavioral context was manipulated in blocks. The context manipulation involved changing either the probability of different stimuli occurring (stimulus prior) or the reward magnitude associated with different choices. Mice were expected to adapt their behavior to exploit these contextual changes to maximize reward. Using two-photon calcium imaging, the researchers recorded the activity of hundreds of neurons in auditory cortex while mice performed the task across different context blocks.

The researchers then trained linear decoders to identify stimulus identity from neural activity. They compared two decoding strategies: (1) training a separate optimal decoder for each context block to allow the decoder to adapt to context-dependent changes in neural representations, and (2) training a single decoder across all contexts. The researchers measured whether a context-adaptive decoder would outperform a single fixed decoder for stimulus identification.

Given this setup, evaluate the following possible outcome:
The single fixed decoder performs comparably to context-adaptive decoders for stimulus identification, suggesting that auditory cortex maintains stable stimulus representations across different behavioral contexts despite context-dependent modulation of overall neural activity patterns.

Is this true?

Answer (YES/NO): YES